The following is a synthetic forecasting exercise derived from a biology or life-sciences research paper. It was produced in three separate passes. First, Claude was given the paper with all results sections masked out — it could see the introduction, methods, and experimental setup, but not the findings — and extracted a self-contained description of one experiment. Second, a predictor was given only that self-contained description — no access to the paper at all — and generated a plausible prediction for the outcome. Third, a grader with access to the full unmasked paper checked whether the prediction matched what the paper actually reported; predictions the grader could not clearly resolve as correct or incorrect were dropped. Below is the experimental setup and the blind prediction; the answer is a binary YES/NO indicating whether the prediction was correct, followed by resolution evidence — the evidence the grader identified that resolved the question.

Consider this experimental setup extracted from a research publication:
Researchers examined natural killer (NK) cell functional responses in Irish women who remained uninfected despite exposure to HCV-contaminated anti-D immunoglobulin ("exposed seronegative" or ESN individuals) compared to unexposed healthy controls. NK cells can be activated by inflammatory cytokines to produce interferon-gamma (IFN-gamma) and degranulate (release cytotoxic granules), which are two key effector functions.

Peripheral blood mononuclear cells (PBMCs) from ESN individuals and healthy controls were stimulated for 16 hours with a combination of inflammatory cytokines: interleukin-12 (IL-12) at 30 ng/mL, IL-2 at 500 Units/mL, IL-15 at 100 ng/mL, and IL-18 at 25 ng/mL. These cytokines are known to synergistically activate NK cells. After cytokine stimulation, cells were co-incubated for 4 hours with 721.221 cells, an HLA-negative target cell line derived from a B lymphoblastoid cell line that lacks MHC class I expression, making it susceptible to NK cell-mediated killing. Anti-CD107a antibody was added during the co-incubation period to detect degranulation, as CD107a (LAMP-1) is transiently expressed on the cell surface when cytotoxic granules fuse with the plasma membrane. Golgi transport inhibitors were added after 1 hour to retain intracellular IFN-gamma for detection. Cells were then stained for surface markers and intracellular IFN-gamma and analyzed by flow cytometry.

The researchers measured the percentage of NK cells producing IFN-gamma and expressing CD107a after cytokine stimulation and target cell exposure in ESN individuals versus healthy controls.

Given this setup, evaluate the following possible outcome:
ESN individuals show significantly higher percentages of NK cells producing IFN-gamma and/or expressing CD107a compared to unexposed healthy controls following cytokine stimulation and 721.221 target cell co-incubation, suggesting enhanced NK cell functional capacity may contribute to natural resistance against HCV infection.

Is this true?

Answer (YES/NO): YES